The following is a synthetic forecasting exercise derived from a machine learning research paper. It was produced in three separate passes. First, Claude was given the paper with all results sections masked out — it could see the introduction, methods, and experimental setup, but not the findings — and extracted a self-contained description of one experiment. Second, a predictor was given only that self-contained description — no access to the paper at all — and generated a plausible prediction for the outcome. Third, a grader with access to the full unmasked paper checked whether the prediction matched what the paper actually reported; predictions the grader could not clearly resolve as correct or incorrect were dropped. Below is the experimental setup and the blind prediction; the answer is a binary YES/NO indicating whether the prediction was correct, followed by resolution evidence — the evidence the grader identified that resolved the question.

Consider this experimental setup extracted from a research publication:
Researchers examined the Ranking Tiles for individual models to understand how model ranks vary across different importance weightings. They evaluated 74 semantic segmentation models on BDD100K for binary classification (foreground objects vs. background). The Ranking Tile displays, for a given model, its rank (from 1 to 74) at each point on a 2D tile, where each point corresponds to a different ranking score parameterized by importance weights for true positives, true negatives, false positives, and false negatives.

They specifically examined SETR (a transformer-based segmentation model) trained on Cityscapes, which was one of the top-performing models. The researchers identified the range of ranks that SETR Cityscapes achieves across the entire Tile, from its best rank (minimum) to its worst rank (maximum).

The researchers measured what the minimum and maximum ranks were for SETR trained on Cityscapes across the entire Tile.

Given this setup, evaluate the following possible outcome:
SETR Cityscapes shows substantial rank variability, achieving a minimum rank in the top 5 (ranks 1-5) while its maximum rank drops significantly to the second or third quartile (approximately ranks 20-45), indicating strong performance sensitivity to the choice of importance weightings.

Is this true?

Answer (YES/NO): NO